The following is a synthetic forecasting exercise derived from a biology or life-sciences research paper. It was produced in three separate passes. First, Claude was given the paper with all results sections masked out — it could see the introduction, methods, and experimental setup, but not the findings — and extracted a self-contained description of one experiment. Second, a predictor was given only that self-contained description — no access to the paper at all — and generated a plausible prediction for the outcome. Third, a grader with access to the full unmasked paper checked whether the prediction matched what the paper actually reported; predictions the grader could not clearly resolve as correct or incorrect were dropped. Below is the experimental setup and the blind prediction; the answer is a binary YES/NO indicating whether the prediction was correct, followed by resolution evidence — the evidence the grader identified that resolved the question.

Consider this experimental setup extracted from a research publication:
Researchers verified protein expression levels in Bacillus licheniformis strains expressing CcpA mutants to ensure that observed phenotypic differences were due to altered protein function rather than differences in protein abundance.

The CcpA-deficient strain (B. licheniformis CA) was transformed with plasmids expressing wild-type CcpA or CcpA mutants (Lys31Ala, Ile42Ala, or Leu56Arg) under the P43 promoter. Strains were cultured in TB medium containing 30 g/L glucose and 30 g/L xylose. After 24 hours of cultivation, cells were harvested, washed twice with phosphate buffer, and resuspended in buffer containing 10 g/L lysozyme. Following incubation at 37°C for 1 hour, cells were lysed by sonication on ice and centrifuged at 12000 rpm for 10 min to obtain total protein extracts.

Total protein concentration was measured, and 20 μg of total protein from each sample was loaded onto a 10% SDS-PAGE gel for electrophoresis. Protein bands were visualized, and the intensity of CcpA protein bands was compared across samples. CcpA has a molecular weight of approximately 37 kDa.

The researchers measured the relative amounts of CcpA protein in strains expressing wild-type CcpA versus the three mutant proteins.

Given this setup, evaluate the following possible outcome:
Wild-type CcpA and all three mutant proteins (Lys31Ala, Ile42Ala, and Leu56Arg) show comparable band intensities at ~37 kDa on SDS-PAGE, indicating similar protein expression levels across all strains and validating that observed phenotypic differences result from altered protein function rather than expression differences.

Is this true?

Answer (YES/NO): YES